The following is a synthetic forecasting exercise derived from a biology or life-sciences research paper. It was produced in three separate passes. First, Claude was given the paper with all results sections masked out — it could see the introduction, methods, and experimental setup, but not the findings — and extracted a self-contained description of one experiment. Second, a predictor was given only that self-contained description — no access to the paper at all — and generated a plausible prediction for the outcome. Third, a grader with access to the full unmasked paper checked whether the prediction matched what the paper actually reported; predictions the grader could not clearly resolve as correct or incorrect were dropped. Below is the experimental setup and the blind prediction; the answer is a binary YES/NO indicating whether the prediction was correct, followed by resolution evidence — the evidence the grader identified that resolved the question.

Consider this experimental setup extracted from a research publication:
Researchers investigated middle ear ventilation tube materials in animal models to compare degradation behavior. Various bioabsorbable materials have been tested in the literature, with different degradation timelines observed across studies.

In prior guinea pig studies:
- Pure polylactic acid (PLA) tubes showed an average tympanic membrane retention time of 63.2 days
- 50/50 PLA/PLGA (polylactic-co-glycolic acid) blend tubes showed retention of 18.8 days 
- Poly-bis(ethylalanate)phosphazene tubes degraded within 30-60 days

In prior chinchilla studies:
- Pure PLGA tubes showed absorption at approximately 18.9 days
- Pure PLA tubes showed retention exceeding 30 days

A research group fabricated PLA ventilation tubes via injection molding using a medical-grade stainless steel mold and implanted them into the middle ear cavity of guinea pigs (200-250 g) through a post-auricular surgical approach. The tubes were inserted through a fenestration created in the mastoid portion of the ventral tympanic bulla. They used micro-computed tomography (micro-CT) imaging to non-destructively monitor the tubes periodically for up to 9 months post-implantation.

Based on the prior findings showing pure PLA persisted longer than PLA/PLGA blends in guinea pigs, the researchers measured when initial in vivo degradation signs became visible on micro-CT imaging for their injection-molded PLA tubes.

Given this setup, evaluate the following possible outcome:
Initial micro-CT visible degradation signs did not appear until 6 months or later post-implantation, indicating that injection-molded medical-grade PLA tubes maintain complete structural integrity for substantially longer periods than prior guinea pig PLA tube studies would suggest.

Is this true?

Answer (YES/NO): YES